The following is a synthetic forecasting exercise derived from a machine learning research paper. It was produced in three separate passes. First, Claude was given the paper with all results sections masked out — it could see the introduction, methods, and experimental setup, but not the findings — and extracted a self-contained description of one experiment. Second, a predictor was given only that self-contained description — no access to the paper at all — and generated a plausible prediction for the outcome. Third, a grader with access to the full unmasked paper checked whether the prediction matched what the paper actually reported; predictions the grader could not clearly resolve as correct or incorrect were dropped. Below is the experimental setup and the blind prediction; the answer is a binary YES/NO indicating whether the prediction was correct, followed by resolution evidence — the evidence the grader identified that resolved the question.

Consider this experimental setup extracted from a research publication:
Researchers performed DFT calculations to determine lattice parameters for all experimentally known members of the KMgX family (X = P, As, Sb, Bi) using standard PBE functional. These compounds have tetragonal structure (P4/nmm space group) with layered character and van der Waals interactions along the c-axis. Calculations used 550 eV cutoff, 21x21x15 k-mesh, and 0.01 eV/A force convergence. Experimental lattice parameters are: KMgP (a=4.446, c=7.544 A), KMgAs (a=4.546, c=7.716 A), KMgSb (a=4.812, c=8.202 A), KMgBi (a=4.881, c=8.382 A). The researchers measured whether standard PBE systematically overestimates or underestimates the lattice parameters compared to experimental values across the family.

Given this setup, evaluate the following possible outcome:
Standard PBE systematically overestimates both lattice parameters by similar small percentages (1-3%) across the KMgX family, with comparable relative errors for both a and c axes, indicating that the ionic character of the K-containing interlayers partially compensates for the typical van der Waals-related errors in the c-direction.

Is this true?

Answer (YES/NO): NO